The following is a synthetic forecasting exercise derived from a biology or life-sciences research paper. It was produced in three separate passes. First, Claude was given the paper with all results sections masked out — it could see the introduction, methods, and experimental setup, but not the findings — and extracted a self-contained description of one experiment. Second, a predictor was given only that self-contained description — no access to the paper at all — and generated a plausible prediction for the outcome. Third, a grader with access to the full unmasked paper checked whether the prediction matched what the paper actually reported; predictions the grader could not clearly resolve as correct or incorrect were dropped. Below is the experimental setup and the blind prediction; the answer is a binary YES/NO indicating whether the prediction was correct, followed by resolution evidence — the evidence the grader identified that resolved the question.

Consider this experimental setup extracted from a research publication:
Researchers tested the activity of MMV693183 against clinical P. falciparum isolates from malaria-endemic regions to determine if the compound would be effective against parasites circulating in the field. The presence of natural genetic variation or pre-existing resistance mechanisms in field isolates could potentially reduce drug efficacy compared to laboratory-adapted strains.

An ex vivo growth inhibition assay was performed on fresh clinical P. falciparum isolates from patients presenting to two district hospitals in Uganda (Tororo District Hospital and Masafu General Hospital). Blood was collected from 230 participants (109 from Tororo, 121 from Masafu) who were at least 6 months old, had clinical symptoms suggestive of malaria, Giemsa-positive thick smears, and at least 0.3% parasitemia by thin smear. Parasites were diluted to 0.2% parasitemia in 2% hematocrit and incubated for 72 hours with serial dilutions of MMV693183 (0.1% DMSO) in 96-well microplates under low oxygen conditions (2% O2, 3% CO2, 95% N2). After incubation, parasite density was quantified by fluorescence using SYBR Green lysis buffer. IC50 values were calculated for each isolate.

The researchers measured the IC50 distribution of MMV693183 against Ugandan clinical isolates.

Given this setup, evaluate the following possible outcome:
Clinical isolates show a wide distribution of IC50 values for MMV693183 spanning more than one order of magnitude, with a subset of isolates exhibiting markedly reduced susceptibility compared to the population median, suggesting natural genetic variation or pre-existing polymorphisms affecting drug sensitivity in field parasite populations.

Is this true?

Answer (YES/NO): NO